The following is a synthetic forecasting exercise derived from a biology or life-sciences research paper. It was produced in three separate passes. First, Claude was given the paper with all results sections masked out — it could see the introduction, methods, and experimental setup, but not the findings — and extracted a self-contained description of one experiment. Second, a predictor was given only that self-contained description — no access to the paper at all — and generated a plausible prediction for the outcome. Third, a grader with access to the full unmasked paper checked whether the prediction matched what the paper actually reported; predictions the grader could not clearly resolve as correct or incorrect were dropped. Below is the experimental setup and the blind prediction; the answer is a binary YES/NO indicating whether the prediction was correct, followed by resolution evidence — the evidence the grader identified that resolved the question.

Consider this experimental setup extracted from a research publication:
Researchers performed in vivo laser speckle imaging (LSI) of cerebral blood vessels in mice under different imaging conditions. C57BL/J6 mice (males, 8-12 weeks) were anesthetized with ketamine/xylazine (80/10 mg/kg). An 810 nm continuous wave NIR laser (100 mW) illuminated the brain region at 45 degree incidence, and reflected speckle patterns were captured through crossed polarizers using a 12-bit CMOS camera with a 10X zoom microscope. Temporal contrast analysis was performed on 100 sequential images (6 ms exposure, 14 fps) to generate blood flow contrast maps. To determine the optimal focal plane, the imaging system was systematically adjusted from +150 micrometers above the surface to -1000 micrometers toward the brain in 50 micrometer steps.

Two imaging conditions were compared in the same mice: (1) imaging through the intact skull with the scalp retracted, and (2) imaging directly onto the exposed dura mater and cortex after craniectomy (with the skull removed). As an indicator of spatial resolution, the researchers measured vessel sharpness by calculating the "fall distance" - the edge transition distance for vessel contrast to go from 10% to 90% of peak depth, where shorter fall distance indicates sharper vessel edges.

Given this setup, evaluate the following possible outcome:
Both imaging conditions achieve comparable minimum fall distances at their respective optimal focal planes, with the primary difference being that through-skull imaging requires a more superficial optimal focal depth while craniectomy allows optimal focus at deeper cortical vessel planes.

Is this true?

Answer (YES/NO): NO